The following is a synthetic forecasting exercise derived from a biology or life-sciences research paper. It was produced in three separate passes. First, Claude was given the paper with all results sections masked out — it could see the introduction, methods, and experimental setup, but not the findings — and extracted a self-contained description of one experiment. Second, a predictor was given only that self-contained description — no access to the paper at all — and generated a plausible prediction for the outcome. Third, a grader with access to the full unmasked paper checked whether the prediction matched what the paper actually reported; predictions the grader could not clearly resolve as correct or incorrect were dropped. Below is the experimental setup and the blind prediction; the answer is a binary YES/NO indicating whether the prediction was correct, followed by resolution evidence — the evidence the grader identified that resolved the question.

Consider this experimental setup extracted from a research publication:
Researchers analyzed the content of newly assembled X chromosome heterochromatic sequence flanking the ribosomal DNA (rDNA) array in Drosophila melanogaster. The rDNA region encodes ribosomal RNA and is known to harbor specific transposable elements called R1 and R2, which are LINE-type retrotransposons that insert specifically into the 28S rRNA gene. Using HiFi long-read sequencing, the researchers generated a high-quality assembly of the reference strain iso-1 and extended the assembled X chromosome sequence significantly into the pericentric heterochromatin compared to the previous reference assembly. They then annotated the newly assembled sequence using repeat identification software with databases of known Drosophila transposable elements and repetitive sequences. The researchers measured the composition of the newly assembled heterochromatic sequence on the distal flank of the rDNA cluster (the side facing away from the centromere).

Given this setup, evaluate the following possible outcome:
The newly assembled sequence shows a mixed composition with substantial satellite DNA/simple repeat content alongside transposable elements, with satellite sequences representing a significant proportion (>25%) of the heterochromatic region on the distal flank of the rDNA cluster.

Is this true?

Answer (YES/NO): NO